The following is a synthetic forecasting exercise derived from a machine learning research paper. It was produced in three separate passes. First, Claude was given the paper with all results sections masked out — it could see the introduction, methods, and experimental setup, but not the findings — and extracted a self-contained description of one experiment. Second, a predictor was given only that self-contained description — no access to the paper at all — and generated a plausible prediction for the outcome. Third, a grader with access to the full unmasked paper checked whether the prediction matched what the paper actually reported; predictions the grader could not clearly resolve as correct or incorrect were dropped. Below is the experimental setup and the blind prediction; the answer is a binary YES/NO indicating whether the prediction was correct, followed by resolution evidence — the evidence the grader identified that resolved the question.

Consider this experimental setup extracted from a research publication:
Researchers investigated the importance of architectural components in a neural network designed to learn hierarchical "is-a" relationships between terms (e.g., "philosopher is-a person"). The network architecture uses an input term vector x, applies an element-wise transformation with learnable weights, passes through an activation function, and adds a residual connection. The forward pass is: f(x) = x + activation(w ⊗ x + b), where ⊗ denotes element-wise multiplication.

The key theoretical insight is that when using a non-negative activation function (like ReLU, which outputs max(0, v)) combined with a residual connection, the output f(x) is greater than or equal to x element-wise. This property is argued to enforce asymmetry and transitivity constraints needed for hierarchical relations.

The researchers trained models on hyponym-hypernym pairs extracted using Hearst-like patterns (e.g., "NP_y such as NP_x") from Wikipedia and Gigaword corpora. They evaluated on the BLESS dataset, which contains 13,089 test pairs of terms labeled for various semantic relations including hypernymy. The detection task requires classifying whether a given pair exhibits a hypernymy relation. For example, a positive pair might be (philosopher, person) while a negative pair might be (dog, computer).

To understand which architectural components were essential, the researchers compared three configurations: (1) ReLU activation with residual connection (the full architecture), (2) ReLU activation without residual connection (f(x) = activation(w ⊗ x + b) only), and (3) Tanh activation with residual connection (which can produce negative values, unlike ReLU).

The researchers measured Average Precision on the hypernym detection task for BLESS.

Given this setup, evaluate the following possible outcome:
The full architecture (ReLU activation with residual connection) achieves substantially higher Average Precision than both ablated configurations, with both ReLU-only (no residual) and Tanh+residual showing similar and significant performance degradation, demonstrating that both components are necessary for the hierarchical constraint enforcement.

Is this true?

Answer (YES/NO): NO